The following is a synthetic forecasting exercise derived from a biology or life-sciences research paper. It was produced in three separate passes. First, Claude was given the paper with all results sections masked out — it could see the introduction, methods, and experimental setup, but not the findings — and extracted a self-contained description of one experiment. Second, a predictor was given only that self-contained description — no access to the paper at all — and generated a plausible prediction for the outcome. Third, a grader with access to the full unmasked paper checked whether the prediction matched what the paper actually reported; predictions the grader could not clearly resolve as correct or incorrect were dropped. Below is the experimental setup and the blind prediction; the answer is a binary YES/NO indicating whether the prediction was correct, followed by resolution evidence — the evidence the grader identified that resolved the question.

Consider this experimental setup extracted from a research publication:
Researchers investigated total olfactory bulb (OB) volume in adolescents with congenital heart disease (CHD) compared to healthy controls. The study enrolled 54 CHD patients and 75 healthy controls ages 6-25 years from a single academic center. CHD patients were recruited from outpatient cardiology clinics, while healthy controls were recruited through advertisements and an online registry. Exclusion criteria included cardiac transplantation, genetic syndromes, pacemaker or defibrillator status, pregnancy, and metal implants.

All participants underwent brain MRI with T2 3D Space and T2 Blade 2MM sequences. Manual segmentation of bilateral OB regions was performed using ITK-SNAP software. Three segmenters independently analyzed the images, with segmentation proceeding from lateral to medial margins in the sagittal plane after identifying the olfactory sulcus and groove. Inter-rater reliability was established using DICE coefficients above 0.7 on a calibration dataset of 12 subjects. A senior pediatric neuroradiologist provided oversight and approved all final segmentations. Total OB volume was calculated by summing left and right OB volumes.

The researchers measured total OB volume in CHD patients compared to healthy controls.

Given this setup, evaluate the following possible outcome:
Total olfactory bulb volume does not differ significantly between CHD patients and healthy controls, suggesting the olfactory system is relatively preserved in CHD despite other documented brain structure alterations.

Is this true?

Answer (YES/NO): YES